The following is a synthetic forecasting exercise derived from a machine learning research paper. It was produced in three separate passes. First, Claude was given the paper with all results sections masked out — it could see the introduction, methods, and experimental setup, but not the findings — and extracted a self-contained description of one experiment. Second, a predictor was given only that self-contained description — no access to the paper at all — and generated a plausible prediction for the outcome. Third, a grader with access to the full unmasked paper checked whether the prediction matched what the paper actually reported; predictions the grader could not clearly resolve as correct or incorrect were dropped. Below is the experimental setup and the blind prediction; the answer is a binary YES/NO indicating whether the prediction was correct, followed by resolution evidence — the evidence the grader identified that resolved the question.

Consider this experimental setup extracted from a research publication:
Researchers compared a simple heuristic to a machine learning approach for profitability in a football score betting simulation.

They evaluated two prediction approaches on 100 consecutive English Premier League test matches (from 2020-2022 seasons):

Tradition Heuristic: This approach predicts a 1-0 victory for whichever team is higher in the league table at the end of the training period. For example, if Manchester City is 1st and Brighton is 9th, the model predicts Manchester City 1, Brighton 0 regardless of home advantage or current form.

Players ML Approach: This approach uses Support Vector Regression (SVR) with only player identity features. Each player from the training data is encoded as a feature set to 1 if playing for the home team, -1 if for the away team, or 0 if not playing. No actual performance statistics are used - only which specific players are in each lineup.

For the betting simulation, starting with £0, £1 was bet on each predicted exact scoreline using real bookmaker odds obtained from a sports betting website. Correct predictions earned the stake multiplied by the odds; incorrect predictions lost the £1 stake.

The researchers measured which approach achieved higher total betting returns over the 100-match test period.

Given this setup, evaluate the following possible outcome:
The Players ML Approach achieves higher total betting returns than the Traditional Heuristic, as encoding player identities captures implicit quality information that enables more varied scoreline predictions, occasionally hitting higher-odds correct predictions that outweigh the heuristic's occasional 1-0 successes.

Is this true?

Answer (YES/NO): NO